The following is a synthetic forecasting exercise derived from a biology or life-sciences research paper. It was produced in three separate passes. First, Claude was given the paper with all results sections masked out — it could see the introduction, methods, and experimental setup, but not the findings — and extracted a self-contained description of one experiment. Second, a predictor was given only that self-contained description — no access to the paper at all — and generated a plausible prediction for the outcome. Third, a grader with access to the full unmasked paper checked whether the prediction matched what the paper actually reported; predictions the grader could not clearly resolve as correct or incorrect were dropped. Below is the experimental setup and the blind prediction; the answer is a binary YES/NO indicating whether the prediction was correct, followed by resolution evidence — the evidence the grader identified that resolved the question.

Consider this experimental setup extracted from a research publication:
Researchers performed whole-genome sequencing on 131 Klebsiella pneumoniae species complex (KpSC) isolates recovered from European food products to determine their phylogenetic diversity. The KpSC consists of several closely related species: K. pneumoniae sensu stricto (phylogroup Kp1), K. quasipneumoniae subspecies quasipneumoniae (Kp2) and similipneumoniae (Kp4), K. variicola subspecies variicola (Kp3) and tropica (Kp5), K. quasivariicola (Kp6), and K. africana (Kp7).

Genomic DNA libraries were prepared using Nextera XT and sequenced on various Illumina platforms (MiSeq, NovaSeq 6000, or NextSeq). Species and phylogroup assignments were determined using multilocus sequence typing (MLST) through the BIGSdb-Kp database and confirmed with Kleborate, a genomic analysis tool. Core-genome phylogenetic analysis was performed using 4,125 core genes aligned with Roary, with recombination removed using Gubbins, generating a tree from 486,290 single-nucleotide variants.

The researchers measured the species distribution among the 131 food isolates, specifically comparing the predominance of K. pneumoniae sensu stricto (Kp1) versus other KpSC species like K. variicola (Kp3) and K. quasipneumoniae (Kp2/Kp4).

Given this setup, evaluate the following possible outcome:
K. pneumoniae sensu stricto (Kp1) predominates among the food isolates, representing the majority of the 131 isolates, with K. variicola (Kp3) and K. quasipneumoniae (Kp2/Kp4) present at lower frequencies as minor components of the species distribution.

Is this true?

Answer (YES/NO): YES